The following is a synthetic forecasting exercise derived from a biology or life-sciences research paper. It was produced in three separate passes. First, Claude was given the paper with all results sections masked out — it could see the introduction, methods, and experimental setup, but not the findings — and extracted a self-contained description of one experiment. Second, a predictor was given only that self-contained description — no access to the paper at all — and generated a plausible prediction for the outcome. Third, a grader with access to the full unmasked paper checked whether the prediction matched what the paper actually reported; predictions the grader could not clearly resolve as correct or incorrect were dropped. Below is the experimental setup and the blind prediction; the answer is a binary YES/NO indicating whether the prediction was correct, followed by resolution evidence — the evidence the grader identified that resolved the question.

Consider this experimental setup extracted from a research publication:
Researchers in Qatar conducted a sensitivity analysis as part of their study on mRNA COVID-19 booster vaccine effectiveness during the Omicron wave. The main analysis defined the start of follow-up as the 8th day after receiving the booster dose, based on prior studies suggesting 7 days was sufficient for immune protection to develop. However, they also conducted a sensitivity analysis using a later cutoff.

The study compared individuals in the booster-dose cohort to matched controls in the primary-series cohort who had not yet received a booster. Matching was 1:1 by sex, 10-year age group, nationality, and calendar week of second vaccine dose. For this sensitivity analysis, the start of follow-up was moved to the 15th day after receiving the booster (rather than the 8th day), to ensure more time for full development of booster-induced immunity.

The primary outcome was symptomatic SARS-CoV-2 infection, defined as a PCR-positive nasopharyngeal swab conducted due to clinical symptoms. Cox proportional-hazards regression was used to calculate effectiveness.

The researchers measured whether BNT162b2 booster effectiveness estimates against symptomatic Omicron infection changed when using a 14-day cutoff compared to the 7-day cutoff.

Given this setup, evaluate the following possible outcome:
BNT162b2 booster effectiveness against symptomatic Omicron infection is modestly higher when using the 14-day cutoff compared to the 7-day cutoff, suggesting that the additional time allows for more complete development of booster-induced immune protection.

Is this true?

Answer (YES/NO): NO